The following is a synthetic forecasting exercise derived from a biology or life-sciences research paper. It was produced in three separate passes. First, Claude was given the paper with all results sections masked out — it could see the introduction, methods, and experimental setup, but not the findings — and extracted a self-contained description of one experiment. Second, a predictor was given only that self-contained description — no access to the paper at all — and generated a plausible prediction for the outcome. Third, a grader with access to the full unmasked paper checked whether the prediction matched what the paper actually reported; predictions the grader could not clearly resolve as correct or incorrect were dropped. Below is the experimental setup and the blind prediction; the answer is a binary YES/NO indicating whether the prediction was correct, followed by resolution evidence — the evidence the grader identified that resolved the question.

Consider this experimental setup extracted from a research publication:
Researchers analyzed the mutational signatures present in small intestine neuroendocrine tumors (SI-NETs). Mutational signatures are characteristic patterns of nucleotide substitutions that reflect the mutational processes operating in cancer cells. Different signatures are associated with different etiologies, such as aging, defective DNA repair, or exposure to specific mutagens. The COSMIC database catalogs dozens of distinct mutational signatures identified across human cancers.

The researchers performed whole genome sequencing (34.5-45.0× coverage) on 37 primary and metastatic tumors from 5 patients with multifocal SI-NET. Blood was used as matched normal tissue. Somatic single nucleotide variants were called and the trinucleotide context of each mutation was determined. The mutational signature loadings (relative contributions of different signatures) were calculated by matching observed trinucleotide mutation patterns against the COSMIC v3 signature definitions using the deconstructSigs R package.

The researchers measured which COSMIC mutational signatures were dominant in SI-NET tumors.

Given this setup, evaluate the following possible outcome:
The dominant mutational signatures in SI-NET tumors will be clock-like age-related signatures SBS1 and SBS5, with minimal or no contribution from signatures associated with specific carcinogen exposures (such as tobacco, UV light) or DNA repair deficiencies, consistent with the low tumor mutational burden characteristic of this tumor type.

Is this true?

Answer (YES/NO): NO